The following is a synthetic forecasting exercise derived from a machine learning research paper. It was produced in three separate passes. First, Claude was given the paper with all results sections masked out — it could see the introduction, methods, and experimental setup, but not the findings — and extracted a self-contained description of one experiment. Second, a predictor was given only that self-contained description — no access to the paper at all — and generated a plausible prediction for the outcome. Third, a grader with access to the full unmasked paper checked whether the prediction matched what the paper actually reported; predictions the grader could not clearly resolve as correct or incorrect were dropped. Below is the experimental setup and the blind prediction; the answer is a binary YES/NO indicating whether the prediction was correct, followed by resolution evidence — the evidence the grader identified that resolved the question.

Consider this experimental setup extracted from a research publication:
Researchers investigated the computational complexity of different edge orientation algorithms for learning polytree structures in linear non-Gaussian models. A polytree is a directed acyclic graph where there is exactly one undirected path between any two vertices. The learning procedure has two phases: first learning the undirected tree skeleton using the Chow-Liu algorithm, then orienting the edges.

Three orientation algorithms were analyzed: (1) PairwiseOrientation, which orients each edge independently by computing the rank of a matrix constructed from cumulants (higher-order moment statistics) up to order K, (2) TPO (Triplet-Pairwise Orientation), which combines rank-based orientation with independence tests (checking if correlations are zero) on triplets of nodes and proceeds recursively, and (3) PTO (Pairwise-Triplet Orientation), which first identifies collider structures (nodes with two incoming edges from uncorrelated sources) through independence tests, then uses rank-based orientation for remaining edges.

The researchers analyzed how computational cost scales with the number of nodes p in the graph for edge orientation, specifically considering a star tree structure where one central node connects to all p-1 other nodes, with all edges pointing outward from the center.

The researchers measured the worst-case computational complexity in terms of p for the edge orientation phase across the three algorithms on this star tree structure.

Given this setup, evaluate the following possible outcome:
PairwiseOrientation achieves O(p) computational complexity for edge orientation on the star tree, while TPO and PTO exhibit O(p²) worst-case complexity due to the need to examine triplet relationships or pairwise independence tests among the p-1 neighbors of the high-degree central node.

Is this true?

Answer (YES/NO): YES